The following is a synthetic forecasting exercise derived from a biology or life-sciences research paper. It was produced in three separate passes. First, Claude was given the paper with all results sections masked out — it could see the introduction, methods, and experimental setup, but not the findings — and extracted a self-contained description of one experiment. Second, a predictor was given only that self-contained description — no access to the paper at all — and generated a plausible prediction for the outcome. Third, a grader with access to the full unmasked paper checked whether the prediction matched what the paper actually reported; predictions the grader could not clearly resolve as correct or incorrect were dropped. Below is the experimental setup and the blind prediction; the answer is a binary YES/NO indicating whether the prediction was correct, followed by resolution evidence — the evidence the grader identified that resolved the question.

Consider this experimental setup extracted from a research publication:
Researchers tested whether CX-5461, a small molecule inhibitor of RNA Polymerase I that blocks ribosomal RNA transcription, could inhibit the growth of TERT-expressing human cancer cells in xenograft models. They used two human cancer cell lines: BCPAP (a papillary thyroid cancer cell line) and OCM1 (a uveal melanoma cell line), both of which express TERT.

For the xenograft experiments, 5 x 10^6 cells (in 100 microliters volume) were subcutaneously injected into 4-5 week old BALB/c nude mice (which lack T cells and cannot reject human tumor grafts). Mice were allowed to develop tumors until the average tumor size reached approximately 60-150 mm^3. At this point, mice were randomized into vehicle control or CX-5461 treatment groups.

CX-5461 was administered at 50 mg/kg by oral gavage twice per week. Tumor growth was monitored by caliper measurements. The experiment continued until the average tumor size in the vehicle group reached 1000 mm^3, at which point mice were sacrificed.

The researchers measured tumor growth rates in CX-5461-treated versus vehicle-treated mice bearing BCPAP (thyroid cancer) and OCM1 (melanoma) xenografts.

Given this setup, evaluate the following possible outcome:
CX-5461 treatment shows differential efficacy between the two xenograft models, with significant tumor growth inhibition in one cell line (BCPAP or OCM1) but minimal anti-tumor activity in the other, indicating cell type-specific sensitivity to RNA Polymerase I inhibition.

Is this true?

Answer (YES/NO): NO